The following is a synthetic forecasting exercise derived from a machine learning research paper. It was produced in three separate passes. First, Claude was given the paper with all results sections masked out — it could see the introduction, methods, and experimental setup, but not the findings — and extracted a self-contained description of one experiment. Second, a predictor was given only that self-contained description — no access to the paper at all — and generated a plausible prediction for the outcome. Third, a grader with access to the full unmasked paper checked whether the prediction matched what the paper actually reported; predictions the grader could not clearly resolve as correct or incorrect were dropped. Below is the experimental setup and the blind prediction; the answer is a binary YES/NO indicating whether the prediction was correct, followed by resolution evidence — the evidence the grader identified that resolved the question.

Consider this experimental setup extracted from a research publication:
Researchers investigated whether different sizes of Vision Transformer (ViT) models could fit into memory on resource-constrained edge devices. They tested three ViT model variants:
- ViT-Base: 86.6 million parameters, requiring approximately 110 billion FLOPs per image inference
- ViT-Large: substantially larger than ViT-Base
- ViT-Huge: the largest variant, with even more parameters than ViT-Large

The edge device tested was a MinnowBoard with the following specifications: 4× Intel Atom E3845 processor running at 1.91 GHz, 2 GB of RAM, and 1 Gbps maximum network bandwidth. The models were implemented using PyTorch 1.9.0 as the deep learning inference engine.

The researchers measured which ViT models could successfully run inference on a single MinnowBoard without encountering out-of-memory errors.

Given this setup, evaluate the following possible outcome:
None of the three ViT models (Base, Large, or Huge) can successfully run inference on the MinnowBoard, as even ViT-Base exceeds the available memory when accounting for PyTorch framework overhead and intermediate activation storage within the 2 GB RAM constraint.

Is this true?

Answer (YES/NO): NO